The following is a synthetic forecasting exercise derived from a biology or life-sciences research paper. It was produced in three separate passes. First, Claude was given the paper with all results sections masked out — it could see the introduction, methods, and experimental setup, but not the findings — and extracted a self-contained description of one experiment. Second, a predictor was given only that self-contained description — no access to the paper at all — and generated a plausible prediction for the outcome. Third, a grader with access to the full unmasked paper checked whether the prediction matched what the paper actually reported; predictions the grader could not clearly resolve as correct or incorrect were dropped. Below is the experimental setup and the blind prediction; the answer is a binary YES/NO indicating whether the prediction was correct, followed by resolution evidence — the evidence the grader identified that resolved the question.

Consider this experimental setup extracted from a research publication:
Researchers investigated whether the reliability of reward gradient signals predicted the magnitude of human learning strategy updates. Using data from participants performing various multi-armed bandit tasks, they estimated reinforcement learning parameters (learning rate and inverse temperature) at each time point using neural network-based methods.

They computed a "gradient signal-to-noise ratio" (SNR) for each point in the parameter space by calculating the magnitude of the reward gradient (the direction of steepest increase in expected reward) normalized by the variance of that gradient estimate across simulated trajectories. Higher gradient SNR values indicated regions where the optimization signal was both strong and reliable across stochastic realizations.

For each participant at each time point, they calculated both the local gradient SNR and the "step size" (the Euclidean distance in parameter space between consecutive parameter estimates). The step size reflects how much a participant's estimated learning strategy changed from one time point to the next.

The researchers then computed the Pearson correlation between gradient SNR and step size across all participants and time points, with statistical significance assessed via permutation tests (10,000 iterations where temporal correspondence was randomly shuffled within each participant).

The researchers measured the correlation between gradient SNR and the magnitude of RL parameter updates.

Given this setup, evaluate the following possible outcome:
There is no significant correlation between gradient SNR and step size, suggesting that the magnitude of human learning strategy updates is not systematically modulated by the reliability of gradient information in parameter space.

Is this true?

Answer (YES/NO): NO